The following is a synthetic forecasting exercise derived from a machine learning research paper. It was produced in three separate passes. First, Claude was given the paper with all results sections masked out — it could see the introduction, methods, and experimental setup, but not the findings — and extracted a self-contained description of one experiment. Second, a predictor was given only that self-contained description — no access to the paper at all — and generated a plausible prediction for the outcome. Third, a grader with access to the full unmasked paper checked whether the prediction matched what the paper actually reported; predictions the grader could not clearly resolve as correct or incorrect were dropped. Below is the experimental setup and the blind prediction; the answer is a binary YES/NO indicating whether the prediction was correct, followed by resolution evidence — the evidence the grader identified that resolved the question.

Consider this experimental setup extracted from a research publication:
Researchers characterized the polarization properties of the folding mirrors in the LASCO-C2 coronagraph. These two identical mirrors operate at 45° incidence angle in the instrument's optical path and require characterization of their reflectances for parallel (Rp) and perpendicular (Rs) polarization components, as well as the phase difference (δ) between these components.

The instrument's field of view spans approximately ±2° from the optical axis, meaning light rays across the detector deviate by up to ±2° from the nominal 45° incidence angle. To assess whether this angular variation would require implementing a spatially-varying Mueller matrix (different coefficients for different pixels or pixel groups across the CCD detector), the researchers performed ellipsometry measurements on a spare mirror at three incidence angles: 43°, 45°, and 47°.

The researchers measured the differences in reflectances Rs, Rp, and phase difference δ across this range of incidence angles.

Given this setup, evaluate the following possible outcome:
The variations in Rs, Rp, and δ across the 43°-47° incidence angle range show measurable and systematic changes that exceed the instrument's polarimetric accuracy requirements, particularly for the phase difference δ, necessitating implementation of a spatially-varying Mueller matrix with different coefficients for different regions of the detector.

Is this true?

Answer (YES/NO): NO